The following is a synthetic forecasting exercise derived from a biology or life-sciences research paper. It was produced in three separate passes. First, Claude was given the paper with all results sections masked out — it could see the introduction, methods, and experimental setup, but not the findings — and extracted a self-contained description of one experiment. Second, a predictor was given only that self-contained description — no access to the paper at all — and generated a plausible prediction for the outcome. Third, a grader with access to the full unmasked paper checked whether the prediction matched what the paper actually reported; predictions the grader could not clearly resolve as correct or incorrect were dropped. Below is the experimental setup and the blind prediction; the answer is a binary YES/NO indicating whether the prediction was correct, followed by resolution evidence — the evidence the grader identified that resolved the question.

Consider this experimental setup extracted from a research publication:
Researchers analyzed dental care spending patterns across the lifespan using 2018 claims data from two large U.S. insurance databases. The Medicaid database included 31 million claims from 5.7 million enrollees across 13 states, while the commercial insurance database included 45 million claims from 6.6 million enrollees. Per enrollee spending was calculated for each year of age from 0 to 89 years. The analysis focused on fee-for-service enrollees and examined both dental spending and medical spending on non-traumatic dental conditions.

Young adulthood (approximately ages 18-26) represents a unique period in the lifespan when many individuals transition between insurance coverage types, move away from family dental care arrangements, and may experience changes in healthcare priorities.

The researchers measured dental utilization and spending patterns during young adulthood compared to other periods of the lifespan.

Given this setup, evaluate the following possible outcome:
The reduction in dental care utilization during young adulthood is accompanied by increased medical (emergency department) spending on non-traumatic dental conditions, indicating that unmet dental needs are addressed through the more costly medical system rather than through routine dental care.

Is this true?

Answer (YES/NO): YES